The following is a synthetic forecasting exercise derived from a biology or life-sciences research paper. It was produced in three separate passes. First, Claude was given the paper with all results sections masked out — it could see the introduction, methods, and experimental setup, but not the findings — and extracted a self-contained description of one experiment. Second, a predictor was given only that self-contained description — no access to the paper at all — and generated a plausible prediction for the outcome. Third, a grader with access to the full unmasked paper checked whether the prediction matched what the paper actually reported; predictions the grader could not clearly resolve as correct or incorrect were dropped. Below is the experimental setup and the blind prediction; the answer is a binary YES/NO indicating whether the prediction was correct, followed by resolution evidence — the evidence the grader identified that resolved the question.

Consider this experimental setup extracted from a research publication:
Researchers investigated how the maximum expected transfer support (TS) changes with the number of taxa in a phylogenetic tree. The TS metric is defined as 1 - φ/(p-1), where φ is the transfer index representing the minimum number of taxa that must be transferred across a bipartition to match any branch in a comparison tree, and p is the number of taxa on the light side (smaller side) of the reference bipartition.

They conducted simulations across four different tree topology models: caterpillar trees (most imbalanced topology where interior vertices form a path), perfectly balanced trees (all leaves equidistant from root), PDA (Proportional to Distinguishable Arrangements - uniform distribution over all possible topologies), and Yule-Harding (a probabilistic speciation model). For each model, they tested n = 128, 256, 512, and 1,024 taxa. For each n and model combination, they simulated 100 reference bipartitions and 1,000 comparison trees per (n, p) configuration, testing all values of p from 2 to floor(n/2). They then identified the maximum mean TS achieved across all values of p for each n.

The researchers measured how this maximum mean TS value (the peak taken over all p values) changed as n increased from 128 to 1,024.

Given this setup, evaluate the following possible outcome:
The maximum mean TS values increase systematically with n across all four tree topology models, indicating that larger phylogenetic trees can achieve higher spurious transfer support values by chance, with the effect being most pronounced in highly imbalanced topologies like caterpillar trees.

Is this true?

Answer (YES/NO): NO